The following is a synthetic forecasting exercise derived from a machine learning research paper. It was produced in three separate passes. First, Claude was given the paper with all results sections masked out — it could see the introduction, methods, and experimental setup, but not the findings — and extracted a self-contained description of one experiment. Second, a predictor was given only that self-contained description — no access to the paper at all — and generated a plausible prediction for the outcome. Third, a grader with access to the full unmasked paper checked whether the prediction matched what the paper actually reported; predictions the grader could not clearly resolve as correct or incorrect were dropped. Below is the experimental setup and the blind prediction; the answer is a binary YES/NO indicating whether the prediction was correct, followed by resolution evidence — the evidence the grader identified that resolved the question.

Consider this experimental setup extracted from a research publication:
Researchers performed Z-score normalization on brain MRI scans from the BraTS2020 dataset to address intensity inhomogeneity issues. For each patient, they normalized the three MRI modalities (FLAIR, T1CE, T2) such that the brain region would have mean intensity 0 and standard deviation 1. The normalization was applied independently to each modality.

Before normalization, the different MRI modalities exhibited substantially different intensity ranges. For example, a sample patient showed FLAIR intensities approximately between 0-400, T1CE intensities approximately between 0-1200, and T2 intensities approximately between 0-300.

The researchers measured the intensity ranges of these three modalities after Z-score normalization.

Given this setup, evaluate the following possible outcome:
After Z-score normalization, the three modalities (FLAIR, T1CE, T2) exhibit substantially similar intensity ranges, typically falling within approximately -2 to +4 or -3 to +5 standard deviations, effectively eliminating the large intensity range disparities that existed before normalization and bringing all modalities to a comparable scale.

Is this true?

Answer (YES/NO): NO